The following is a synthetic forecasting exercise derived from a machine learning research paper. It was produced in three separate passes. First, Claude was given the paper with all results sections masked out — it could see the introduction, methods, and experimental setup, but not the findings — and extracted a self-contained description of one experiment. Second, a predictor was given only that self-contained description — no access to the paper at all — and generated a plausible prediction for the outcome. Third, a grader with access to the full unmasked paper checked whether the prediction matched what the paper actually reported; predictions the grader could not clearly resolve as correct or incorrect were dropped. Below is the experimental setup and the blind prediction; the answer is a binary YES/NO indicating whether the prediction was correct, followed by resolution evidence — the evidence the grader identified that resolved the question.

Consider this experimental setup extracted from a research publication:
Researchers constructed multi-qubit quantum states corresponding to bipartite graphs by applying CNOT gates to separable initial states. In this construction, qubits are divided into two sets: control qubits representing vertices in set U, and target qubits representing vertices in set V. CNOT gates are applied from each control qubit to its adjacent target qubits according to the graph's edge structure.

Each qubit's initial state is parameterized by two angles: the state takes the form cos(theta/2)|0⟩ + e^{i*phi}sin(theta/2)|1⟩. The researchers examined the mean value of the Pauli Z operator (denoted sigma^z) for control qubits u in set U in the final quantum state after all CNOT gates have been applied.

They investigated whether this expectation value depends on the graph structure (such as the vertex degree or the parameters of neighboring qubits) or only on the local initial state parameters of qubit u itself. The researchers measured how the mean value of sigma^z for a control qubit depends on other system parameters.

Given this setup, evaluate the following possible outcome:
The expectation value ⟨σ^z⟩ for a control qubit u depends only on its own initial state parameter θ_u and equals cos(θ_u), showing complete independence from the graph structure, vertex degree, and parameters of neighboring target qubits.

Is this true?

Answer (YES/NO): YES